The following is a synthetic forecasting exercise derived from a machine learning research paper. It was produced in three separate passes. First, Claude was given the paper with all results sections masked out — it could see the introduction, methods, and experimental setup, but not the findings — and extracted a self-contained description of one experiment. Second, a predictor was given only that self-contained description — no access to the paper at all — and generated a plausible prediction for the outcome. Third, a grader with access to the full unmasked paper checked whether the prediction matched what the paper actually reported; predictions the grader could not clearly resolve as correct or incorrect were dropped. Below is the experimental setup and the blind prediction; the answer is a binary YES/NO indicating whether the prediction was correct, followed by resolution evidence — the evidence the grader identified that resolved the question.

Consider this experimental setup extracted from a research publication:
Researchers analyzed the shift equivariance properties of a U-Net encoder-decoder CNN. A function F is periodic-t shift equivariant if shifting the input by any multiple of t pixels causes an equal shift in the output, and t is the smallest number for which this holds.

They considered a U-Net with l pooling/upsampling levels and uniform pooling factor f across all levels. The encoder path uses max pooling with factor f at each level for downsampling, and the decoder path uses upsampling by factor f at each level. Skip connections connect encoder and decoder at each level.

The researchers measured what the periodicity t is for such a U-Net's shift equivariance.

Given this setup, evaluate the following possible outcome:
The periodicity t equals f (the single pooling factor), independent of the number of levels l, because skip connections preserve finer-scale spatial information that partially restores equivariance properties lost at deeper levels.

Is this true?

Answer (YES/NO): NO